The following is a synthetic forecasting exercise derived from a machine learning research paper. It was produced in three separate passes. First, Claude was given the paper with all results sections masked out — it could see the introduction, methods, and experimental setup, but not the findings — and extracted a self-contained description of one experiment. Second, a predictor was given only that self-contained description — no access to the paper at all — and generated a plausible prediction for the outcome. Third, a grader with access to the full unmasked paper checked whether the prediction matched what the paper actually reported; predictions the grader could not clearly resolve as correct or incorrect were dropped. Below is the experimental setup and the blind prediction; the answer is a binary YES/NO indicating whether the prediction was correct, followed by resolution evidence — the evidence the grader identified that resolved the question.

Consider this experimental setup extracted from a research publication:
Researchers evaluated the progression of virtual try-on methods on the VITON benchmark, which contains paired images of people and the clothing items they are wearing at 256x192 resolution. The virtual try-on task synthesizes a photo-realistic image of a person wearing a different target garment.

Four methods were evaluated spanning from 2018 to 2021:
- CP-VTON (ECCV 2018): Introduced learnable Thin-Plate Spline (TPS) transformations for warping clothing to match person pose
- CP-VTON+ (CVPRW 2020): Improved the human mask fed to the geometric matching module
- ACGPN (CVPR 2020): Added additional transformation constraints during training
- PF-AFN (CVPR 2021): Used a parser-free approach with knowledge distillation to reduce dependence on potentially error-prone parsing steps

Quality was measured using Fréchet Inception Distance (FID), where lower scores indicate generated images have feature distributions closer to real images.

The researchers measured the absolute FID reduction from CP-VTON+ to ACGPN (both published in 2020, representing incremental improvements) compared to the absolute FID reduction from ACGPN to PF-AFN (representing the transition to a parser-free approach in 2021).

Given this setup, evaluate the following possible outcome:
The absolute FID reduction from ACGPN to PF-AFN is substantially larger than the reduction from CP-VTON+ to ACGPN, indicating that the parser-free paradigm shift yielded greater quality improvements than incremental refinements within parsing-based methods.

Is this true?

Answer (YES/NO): YES